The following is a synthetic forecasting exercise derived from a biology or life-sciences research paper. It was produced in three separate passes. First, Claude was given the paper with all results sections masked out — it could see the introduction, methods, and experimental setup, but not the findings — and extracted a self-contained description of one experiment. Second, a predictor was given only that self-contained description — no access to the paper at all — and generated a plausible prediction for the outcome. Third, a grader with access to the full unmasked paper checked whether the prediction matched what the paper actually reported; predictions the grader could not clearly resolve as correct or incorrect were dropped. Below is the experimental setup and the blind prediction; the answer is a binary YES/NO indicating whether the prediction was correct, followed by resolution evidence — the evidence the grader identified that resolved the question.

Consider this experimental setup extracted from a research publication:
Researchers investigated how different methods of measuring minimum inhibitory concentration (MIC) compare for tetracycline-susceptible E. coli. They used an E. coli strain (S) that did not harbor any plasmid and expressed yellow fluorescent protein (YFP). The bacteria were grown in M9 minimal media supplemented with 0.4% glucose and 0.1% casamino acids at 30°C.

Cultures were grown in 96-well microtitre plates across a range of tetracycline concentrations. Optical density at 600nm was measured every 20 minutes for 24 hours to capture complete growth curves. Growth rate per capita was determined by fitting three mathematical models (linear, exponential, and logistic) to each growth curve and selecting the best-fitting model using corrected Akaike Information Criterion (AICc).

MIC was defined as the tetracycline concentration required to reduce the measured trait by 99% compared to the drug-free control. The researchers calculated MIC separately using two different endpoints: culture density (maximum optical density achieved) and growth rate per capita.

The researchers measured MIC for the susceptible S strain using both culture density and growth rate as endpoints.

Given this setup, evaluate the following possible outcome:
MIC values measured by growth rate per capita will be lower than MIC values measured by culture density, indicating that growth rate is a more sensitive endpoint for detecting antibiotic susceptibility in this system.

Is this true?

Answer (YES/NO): NO